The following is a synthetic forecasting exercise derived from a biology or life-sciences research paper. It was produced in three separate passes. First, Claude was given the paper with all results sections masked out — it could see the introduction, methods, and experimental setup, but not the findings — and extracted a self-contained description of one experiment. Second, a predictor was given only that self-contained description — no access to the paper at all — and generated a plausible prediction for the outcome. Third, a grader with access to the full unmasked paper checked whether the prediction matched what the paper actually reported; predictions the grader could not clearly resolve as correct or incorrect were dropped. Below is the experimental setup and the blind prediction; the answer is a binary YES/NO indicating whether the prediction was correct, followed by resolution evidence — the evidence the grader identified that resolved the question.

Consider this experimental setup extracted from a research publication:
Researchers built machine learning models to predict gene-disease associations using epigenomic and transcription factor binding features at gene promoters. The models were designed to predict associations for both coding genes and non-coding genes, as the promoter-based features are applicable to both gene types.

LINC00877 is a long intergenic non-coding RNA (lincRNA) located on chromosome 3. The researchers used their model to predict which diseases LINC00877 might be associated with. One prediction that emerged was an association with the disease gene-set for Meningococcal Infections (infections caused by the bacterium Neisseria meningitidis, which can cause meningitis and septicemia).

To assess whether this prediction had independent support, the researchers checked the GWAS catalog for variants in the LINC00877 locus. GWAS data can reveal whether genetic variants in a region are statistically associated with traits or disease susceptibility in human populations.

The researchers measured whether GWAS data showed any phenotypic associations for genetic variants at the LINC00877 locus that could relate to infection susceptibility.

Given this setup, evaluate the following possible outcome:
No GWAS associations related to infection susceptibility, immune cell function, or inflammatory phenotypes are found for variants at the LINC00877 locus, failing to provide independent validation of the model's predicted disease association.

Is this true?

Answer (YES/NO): NO